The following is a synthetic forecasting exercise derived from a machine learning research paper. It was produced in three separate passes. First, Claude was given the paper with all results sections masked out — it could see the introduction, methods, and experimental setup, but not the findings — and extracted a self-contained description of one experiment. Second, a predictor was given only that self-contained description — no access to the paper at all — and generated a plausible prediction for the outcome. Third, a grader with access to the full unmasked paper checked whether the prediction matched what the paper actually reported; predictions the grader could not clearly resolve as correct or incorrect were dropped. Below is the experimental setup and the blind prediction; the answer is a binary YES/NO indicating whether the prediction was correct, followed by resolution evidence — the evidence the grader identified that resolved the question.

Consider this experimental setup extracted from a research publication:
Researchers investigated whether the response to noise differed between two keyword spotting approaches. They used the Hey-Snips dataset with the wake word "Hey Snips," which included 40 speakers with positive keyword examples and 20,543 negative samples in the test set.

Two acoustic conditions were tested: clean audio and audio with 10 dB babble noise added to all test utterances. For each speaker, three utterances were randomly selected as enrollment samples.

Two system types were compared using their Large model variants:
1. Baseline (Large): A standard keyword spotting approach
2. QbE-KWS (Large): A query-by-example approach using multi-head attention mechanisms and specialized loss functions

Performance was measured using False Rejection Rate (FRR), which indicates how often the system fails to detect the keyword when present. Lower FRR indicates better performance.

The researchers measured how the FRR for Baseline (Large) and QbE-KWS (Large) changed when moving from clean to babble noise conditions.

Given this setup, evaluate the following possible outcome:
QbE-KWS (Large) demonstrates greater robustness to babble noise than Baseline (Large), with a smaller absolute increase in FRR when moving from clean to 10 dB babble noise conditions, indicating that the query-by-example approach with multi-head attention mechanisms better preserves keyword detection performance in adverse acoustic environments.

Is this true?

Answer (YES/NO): NO